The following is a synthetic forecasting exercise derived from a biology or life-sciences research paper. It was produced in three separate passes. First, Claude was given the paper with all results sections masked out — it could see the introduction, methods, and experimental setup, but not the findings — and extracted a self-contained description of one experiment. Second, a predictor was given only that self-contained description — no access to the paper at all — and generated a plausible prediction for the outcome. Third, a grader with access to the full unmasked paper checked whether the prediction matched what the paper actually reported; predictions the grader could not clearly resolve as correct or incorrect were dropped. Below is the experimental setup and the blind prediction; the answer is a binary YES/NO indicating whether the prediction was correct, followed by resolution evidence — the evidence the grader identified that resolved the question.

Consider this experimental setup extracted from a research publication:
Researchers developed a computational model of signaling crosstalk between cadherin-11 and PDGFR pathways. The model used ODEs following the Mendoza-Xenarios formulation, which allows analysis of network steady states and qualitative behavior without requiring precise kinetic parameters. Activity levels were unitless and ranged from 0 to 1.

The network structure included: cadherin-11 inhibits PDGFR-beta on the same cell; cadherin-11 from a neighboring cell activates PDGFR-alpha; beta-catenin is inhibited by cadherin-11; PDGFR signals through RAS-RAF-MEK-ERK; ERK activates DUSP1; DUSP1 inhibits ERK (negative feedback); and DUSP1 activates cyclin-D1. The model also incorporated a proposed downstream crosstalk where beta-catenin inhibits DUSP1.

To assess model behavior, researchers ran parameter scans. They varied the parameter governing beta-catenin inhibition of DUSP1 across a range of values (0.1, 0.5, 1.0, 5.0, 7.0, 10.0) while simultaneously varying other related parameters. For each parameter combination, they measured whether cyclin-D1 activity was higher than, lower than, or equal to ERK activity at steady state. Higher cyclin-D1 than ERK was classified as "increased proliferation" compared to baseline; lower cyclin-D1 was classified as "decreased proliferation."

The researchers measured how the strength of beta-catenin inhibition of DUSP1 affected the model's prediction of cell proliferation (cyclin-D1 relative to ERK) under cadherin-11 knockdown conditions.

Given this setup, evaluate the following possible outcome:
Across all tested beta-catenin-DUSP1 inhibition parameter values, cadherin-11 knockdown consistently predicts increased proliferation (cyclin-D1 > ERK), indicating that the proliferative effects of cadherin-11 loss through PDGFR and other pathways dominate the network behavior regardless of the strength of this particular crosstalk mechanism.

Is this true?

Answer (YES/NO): NO